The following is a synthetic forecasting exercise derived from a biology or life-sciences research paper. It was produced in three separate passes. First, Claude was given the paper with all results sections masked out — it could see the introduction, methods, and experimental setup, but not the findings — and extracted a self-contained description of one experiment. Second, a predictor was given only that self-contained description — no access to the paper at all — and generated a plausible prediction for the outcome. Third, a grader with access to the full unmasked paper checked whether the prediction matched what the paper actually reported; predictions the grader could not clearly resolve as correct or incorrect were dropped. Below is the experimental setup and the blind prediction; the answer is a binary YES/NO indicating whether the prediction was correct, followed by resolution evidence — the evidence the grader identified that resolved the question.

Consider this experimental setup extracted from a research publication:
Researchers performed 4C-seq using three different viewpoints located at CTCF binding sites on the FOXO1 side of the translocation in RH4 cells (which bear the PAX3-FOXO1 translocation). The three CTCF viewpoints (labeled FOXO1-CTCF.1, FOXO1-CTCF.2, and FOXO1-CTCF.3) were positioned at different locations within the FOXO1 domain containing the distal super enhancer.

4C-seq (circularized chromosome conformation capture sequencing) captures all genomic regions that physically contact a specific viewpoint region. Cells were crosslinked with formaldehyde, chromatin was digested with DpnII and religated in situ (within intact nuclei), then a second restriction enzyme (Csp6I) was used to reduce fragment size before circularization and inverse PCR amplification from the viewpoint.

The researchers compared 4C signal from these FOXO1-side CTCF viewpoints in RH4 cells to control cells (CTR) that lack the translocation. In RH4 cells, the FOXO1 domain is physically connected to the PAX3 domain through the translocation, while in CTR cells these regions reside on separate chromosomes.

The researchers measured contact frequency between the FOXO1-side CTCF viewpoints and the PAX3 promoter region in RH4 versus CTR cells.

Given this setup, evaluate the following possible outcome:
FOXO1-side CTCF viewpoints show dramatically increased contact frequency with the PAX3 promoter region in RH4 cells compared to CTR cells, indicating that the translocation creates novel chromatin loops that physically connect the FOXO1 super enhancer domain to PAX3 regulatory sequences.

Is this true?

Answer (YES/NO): YES